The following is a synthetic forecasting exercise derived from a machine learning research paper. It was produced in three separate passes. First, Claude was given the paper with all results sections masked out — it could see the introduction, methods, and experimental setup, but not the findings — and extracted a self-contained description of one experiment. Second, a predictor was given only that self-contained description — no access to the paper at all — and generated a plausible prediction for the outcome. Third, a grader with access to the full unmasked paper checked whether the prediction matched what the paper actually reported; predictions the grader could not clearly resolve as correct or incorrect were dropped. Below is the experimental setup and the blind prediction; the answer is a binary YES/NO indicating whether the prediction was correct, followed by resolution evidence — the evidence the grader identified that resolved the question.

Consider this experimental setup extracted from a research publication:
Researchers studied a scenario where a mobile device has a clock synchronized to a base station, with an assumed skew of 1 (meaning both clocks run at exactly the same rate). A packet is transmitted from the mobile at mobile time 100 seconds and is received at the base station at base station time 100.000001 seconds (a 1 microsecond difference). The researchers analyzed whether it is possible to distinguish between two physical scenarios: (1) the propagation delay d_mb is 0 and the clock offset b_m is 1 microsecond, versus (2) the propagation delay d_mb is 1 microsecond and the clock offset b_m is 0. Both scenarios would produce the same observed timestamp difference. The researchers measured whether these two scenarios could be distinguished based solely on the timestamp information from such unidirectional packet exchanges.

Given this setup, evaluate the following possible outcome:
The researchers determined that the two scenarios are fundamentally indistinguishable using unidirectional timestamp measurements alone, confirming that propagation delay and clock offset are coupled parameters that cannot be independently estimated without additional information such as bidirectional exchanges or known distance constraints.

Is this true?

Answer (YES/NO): YES